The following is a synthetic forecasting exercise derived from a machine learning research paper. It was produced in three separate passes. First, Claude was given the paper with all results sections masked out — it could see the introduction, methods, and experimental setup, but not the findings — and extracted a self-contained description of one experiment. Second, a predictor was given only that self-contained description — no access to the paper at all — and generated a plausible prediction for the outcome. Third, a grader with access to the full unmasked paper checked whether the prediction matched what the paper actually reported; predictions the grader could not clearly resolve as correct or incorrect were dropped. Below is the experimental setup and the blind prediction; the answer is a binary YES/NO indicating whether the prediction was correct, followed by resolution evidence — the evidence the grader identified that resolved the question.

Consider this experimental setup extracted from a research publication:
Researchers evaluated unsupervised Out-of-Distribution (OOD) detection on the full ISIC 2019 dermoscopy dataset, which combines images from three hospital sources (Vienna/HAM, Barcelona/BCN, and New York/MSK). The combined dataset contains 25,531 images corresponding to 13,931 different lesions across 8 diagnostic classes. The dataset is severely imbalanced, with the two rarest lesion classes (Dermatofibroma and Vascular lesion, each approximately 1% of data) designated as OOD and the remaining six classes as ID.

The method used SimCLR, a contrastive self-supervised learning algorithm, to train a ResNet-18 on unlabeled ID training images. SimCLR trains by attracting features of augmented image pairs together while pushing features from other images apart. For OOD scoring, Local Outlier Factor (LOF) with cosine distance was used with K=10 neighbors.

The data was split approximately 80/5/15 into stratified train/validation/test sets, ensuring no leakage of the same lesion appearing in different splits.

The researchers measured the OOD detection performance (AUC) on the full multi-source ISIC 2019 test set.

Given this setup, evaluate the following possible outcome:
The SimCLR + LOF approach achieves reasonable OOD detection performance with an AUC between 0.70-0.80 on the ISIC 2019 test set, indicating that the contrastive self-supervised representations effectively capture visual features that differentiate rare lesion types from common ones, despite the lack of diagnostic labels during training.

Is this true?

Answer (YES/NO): NO